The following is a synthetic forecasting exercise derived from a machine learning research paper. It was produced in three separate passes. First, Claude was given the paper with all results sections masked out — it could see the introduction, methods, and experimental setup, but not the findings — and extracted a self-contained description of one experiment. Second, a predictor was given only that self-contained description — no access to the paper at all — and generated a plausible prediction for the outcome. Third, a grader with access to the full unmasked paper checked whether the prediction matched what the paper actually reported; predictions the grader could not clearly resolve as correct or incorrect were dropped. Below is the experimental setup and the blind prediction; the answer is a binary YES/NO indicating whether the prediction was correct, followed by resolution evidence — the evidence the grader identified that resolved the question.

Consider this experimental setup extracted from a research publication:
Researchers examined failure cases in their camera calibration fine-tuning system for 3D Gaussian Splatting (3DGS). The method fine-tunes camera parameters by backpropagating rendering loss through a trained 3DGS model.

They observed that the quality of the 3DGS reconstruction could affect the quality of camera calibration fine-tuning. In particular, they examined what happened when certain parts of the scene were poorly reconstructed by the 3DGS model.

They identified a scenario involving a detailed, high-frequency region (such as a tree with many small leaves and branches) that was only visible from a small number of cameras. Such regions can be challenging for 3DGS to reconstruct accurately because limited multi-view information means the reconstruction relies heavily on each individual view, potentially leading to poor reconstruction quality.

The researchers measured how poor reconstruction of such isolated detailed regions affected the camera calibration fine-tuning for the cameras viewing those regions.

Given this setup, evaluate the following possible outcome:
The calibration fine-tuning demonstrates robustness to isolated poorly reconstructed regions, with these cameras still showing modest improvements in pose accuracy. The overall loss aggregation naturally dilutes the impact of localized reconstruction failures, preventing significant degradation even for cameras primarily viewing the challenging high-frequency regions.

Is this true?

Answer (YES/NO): NO